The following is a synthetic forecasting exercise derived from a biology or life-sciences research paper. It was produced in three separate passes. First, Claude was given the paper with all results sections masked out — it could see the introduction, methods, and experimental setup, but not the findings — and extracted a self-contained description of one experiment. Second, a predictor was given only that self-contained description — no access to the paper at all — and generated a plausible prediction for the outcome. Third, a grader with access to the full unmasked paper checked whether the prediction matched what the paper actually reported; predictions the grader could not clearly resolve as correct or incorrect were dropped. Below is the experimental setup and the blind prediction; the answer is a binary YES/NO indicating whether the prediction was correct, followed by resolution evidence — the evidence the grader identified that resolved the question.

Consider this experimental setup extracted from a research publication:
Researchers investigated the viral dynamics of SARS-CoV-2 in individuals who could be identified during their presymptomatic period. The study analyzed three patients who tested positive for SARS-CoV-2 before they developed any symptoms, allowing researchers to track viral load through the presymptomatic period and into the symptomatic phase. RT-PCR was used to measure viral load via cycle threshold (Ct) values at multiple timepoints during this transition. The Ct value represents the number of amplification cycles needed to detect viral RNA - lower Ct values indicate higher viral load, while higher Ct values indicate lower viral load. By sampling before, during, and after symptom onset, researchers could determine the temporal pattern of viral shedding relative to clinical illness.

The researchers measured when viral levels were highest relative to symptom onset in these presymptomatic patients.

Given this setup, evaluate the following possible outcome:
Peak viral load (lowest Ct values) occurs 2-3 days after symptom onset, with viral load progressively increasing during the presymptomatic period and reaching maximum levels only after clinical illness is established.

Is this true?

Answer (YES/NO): NO